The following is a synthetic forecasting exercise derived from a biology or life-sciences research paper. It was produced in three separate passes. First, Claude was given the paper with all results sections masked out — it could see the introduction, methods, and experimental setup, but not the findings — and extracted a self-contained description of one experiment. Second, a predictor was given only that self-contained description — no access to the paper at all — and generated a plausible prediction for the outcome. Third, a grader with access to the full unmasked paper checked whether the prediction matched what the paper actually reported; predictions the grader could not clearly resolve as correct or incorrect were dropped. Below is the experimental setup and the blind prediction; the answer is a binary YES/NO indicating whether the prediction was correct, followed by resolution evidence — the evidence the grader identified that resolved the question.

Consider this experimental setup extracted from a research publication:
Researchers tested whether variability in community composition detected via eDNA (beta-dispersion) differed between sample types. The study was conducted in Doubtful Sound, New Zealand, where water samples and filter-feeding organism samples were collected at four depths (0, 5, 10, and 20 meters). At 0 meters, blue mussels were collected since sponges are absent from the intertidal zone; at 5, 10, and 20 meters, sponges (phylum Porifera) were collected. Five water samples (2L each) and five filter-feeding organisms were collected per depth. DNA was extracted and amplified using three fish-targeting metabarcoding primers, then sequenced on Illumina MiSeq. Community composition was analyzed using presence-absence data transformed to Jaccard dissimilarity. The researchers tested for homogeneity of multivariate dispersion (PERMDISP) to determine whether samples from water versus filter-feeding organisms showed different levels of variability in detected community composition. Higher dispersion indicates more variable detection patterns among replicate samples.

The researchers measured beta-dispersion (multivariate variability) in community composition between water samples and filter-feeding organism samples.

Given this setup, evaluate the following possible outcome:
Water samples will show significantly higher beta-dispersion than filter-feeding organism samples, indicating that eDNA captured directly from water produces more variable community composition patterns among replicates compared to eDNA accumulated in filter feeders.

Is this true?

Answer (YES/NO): NO